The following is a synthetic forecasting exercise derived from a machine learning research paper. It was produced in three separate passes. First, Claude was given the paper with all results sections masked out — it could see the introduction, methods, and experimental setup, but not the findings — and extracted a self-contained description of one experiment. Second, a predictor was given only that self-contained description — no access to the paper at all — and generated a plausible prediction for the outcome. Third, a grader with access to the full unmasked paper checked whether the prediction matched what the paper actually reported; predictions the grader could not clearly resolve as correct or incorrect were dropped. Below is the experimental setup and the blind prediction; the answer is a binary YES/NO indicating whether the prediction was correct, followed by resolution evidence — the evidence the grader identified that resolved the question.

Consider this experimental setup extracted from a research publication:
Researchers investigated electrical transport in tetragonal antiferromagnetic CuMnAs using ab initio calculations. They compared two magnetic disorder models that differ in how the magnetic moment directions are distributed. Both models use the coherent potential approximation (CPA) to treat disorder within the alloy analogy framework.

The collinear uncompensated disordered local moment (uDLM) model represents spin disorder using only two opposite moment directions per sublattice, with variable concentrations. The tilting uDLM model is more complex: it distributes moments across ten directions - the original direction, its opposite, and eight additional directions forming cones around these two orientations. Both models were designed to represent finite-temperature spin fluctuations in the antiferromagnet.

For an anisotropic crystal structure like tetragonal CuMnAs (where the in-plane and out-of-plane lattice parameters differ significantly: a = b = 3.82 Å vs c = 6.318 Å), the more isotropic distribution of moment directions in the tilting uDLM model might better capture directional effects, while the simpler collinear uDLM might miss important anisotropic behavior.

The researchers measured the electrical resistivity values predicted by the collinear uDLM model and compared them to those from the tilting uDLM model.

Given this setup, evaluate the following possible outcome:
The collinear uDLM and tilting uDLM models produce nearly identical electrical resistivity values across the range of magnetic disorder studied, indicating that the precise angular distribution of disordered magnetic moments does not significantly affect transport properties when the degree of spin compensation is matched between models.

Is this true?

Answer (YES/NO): YES